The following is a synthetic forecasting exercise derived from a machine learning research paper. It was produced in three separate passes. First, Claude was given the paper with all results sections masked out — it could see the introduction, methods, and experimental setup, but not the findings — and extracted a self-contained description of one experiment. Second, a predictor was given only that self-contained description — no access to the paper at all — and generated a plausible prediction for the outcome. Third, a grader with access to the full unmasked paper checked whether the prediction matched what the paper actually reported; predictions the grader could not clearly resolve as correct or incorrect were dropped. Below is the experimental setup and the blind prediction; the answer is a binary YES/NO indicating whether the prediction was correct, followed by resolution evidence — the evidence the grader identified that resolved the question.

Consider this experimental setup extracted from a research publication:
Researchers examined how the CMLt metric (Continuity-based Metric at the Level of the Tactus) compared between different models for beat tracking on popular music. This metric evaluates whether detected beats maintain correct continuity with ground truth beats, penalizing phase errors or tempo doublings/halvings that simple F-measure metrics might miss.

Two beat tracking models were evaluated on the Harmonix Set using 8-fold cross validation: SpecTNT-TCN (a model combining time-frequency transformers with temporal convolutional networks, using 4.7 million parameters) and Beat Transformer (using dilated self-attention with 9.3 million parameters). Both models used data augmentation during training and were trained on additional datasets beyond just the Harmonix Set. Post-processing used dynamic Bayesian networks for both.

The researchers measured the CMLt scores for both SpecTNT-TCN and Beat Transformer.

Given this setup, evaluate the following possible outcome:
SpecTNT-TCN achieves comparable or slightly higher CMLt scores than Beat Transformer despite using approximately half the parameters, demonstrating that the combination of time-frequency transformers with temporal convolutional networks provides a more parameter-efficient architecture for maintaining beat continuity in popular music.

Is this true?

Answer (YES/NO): YES